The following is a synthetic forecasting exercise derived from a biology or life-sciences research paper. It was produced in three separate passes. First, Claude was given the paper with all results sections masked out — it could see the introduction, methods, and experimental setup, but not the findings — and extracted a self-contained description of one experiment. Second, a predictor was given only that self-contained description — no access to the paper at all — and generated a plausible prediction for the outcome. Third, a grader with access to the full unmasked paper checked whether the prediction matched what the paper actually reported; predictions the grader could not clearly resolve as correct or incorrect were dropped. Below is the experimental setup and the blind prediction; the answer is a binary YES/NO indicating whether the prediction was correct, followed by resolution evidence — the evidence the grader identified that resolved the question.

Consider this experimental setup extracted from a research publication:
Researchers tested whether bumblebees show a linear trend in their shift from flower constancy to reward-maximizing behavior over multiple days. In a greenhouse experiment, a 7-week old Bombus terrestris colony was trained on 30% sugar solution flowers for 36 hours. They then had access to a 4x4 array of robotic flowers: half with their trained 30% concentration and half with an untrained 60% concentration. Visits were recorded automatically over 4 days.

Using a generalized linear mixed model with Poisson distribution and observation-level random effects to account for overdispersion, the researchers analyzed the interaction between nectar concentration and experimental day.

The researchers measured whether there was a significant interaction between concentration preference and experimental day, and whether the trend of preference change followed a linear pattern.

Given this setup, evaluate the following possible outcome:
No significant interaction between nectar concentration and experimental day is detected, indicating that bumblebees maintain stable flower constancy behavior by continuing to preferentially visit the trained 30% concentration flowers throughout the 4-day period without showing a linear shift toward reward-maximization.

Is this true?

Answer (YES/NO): NO